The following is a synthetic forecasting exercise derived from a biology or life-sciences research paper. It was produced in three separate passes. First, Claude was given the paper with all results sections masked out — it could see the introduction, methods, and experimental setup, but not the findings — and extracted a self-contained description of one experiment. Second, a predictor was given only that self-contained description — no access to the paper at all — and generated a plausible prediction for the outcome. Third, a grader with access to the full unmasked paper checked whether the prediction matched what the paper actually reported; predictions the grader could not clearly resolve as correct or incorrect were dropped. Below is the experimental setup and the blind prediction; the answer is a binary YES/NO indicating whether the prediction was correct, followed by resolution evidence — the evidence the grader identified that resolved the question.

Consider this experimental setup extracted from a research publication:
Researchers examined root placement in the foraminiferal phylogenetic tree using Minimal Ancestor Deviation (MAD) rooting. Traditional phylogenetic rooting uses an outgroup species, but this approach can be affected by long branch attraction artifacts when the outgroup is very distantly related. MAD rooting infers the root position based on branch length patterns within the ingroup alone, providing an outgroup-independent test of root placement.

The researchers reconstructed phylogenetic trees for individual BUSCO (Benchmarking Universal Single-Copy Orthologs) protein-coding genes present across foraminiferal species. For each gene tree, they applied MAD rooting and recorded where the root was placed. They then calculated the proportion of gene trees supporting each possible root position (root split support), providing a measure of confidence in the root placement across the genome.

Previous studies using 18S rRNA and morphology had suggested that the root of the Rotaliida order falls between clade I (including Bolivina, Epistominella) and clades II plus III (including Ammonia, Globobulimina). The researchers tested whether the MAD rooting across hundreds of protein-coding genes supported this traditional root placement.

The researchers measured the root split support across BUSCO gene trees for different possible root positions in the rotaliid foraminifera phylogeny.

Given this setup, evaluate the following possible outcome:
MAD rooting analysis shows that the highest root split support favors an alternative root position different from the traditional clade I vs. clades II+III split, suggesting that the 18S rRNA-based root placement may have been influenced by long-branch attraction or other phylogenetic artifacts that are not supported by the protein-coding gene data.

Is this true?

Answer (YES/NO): YES